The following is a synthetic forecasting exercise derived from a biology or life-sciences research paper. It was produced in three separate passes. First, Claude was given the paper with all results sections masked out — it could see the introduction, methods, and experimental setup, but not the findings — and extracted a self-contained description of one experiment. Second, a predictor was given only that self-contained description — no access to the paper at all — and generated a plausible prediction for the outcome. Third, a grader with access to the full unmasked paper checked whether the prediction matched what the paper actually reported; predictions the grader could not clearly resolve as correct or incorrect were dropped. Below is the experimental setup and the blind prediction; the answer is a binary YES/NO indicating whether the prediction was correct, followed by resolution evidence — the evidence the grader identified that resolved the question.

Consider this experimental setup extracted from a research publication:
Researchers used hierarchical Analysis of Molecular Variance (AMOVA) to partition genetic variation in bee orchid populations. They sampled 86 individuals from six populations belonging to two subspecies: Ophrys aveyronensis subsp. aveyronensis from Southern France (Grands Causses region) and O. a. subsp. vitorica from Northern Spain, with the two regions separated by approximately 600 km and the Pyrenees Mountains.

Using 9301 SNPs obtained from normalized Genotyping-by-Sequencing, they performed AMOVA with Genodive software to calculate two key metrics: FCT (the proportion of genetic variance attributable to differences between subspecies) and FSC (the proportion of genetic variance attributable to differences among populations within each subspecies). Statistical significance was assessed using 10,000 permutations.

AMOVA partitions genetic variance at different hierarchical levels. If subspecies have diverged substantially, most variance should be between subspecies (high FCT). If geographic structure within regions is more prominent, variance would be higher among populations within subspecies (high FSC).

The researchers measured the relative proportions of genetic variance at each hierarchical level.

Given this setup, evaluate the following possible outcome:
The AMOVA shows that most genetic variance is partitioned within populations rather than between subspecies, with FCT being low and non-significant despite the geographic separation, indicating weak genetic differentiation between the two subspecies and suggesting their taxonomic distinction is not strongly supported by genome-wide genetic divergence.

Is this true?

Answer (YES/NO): NO